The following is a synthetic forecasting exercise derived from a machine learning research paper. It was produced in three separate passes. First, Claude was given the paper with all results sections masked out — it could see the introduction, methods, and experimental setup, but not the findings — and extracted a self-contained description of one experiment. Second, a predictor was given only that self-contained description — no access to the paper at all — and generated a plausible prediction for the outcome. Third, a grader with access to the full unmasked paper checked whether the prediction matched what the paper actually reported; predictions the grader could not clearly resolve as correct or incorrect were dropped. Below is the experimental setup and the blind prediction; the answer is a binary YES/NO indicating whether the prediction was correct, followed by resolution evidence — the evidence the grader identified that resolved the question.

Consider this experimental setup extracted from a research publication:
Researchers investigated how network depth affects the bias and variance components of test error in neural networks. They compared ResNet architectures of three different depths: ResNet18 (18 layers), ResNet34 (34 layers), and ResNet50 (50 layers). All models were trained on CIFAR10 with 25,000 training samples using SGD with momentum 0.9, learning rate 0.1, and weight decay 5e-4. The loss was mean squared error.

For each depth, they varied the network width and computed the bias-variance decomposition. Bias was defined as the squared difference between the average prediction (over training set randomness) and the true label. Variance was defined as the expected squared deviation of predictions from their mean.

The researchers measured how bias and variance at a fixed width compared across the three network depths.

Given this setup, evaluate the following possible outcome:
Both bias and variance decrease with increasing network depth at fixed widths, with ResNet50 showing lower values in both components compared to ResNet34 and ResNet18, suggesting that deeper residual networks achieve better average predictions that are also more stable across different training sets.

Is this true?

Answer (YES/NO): NO